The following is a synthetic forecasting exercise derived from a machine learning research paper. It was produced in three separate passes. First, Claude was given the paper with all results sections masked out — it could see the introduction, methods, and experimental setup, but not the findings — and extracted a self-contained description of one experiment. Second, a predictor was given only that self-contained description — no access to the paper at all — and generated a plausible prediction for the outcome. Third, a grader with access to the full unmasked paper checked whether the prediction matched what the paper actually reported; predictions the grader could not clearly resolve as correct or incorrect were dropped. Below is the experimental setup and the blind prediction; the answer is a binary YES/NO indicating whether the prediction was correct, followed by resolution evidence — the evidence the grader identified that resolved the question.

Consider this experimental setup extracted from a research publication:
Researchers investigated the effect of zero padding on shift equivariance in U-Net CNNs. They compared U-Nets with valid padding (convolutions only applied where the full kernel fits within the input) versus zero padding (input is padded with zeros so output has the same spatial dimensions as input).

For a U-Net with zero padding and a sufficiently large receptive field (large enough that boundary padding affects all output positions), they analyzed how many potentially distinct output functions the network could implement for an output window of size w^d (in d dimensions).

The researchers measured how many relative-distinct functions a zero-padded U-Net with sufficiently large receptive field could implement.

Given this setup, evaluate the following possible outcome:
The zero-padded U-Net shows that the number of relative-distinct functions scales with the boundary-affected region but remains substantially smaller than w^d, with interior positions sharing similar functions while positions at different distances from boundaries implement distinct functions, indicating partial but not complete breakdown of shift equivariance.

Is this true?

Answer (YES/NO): NO